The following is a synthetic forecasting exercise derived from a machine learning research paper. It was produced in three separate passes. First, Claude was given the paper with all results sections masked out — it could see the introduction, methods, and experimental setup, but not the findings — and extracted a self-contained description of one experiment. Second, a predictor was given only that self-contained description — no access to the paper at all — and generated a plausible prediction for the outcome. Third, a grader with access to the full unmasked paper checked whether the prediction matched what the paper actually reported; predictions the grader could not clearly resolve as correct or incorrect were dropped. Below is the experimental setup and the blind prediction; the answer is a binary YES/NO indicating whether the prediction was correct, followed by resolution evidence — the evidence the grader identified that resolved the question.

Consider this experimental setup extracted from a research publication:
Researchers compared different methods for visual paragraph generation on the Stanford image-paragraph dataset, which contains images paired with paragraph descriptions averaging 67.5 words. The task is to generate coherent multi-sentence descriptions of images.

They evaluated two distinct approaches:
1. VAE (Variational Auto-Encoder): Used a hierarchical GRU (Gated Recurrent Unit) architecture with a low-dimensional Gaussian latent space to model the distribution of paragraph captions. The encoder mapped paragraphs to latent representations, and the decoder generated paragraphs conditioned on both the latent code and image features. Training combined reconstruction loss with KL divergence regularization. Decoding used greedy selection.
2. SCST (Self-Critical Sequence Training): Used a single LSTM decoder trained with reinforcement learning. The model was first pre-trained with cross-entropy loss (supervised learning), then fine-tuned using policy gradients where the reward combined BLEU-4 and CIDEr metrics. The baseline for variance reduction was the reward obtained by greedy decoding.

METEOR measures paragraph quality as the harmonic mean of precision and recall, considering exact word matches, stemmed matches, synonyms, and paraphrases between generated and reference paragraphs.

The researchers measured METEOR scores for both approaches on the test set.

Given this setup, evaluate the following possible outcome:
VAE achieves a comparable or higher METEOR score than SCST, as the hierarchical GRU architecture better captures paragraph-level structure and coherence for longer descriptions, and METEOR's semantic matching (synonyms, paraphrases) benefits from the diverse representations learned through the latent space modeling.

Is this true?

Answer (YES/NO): YES